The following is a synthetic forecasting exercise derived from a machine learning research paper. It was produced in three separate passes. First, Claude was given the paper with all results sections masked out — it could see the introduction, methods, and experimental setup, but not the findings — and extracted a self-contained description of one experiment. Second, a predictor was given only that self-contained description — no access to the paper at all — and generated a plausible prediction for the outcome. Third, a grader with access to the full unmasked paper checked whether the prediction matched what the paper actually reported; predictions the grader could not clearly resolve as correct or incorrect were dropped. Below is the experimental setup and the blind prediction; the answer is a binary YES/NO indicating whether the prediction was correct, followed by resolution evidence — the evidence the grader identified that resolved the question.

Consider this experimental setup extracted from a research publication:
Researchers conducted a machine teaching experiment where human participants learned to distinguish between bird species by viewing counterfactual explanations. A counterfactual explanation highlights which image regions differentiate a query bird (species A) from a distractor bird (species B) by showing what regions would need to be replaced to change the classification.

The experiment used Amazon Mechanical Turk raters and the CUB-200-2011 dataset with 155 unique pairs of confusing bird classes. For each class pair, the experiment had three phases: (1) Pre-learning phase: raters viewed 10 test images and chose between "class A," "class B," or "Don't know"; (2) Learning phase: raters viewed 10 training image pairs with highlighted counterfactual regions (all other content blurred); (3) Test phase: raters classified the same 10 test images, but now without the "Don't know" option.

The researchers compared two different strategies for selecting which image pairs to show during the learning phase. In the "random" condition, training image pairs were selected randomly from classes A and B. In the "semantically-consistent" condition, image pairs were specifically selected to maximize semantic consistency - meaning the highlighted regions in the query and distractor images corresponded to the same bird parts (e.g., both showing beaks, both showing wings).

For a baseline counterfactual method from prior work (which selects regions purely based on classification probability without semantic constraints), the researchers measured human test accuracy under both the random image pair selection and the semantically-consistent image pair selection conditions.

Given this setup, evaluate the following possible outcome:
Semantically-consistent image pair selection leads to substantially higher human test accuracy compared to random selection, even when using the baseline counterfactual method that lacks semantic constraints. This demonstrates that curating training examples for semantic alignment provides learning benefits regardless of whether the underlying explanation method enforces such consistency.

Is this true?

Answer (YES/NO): NO